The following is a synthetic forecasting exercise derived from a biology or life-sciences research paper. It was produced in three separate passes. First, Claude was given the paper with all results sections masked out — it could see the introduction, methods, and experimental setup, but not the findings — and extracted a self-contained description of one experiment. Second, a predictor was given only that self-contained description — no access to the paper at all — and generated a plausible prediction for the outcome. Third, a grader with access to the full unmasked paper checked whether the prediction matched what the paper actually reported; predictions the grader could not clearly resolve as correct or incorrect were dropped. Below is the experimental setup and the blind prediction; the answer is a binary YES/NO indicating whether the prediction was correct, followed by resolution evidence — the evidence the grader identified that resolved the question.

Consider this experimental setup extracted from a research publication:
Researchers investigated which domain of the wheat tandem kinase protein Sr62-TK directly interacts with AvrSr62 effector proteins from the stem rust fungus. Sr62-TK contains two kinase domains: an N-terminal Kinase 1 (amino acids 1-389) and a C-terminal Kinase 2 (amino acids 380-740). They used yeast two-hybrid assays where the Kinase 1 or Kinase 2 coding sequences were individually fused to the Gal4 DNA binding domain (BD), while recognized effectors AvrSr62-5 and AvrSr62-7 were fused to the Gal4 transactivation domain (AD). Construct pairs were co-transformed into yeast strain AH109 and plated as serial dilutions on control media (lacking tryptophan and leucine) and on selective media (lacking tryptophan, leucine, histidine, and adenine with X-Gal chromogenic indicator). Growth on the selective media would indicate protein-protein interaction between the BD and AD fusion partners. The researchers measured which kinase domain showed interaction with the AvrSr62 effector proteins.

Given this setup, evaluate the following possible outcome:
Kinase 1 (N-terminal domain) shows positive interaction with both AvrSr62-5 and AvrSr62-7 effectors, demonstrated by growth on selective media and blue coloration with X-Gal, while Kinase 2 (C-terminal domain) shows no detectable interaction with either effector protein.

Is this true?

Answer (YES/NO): YES